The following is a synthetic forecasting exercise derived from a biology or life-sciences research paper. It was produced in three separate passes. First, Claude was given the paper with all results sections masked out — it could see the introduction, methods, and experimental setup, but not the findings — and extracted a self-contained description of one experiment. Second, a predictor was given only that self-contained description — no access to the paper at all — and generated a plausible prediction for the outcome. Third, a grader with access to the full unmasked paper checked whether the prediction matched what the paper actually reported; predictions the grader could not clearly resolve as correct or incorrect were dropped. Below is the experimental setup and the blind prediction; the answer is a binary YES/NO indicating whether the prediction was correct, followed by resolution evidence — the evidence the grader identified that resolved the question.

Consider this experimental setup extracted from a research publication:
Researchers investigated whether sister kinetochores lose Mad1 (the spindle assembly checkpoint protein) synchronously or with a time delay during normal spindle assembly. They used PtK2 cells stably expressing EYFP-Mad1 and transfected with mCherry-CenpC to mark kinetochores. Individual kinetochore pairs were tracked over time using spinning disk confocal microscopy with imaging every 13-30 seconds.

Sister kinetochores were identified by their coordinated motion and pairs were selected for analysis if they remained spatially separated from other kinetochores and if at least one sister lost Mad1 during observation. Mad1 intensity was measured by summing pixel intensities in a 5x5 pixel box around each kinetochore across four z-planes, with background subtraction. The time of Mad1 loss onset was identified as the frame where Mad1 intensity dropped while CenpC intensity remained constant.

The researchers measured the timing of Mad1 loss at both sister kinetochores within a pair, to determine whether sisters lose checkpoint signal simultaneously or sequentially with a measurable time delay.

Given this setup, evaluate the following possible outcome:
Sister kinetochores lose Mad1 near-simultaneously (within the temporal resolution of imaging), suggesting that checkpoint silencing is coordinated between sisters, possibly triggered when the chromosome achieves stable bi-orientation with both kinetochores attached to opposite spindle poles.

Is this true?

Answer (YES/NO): NO